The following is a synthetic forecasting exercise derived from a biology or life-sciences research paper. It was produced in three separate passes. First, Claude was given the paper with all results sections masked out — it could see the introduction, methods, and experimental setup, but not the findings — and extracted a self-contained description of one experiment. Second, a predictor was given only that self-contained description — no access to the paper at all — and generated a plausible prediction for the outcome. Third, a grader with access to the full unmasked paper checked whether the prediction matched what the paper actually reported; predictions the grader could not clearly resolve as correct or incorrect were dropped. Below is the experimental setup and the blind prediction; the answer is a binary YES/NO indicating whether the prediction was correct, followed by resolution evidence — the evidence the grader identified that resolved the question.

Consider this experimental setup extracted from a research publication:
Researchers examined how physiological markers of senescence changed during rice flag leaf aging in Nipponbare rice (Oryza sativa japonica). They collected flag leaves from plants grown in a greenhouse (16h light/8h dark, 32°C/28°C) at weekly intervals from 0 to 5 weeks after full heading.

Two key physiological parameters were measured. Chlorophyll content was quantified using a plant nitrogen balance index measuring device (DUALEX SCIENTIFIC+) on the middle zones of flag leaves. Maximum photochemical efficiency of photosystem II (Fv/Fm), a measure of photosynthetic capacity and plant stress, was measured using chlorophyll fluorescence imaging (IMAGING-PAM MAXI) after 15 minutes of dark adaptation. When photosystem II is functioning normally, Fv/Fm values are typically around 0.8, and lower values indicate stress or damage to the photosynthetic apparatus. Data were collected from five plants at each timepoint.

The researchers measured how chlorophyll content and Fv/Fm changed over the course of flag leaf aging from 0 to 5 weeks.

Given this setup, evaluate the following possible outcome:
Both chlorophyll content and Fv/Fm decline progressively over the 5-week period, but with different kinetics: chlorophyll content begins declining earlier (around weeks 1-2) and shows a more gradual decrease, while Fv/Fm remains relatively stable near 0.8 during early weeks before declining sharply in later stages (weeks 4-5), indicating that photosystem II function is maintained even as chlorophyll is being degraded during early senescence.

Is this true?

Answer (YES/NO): NO